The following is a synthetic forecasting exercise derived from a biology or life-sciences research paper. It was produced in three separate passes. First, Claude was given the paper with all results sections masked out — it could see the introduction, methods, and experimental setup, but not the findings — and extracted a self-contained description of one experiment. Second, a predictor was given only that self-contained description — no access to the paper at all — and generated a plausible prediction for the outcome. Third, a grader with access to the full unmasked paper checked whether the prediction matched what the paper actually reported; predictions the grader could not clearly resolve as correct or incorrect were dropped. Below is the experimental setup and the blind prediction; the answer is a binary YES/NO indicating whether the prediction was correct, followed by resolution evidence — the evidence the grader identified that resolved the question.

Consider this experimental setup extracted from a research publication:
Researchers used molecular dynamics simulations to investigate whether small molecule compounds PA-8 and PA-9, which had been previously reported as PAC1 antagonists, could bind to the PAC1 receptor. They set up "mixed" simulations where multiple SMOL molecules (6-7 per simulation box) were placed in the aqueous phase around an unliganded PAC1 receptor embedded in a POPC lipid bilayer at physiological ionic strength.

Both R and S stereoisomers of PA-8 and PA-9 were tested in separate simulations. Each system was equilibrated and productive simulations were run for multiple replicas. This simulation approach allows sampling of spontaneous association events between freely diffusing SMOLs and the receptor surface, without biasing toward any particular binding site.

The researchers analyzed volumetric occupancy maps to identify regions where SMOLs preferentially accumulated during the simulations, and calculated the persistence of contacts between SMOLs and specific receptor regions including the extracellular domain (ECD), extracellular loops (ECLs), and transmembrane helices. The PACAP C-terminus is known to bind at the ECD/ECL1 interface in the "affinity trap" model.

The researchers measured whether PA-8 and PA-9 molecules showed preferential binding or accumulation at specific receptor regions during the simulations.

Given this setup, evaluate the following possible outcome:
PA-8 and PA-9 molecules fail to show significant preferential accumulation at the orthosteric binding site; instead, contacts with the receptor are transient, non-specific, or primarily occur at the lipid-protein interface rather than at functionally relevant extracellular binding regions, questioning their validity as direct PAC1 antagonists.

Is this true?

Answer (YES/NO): YES